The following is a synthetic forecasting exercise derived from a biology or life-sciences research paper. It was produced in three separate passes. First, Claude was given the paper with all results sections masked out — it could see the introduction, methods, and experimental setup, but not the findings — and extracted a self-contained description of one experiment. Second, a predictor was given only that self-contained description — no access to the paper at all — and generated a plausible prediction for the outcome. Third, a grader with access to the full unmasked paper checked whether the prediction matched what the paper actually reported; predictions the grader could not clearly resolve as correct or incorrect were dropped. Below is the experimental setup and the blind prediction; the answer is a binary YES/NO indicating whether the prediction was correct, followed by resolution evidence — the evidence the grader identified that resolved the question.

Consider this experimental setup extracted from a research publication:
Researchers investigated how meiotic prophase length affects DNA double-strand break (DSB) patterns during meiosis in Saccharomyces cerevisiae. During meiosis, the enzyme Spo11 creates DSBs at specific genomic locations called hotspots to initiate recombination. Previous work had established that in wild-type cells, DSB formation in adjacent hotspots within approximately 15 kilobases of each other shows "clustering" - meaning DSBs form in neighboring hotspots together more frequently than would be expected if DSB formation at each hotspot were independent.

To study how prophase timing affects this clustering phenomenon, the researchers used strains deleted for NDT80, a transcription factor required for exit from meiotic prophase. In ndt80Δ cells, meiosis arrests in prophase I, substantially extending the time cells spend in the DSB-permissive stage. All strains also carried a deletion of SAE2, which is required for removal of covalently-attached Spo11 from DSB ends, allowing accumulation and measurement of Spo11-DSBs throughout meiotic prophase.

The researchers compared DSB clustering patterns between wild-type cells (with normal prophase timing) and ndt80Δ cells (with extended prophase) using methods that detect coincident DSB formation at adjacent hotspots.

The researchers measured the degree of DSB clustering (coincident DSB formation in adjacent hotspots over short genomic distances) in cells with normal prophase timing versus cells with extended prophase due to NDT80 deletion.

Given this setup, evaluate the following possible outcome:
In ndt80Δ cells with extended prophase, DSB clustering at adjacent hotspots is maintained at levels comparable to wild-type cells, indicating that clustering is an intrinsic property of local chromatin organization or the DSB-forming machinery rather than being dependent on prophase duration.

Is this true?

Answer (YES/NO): NO